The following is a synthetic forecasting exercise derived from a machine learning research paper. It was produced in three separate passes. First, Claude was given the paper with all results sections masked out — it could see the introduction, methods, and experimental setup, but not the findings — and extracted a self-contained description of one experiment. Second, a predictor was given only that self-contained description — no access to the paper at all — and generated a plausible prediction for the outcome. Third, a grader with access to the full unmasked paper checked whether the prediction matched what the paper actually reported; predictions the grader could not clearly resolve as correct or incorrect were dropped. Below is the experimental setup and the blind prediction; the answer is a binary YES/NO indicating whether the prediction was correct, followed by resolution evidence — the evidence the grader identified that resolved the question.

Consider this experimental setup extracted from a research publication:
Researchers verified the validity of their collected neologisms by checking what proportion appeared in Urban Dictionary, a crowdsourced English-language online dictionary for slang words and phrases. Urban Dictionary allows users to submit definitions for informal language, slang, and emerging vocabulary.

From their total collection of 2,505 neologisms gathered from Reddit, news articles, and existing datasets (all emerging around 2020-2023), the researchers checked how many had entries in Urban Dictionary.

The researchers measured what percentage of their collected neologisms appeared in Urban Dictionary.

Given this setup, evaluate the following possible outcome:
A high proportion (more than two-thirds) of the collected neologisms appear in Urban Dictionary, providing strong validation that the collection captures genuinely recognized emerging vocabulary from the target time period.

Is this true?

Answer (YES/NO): NO